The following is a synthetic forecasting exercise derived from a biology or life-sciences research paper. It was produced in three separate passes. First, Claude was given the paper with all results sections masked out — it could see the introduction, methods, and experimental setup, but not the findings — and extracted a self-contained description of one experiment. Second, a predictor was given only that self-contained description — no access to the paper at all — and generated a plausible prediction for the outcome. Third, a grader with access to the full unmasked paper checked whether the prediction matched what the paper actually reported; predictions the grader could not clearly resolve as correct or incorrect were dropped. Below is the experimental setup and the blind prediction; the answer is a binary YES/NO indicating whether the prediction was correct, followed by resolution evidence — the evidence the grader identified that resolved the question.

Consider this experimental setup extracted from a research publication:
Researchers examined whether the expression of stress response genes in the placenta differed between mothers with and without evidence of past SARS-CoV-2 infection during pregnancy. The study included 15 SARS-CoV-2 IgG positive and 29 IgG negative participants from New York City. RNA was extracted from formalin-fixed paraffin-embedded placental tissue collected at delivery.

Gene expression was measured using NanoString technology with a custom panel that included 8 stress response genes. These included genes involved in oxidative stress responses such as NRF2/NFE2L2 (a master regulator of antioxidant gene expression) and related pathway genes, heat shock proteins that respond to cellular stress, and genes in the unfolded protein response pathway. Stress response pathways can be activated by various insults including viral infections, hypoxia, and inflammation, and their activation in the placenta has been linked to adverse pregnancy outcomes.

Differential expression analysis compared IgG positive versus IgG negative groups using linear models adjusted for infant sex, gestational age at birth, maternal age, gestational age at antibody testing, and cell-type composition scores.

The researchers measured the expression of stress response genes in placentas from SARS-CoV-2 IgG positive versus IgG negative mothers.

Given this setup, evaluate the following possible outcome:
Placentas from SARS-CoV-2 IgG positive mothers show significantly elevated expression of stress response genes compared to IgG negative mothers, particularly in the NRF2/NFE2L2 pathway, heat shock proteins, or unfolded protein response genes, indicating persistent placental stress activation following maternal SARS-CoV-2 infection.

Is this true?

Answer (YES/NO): NO